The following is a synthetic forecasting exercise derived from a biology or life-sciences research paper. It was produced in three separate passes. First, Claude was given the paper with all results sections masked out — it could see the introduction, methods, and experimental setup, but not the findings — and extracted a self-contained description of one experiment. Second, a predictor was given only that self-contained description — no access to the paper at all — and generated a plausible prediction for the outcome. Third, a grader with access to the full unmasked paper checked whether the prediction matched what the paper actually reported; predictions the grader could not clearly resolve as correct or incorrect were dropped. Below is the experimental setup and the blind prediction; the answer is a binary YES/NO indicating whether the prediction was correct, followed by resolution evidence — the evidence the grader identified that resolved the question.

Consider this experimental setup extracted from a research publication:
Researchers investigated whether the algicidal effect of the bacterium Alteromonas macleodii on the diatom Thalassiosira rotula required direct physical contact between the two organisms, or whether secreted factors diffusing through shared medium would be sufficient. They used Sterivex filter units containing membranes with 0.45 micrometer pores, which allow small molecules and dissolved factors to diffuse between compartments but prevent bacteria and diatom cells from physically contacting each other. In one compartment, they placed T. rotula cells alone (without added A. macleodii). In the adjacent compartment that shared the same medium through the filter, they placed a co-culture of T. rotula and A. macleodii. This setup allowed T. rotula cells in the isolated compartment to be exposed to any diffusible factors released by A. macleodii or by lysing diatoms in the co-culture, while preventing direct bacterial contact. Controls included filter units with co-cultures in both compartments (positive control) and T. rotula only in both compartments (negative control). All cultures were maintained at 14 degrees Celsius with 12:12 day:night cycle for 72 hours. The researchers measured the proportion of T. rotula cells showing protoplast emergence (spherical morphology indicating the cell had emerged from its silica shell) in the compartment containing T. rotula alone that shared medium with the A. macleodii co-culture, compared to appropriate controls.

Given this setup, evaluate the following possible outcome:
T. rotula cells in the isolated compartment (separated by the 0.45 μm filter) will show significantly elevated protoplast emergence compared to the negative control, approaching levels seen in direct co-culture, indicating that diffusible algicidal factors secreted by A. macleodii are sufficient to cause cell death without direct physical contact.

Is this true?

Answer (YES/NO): NO